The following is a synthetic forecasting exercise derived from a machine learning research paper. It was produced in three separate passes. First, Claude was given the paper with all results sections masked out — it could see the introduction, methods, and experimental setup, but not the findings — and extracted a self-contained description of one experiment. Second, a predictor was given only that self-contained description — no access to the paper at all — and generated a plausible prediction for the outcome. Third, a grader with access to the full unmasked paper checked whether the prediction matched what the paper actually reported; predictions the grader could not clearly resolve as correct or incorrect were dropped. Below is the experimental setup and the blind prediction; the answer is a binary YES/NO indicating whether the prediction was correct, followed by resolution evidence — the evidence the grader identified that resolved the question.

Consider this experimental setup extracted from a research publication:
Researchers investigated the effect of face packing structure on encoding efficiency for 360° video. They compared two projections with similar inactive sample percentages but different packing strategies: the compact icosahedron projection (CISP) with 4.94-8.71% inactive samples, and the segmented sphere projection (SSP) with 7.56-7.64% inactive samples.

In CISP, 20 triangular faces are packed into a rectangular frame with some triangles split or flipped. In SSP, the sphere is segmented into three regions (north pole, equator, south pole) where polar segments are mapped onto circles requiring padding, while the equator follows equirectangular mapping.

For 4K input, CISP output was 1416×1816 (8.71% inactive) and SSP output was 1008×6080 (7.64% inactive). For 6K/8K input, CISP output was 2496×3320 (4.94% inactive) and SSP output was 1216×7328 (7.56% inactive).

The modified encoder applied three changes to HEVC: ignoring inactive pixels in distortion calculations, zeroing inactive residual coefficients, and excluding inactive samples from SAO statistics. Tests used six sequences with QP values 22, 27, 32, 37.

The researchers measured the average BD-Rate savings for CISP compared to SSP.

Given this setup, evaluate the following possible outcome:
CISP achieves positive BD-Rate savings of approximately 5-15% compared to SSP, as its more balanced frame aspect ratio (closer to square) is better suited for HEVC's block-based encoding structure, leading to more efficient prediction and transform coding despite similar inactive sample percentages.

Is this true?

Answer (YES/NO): NO